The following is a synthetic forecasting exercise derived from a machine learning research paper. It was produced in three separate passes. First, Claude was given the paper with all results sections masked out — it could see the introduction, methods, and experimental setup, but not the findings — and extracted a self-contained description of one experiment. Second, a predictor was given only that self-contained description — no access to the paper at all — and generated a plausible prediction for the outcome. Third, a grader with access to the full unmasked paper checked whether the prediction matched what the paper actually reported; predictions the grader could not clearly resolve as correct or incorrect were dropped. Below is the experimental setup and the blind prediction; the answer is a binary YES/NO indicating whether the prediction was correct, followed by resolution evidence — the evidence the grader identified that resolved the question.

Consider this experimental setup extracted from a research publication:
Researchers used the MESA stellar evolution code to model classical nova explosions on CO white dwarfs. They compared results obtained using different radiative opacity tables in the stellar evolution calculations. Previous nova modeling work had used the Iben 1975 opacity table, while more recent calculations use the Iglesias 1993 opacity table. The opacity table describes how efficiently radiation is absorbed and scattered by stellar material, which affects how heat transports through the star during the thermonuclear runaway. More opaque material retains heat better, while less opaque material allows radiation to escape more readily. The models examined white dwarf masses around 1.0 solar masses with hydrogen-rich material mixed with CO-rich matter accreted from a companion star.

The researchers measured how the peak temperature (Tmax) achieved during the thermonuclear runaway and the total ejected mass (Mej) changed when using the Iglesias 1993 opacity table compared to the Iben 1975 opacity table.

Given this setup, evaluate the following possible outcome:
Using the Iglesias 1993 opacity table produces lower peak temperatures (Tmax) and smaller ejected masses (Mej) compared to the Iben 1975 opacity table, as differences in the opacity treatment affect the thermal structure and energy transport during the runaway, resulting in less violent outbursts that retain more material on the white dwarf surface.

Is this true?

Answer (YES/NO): YES